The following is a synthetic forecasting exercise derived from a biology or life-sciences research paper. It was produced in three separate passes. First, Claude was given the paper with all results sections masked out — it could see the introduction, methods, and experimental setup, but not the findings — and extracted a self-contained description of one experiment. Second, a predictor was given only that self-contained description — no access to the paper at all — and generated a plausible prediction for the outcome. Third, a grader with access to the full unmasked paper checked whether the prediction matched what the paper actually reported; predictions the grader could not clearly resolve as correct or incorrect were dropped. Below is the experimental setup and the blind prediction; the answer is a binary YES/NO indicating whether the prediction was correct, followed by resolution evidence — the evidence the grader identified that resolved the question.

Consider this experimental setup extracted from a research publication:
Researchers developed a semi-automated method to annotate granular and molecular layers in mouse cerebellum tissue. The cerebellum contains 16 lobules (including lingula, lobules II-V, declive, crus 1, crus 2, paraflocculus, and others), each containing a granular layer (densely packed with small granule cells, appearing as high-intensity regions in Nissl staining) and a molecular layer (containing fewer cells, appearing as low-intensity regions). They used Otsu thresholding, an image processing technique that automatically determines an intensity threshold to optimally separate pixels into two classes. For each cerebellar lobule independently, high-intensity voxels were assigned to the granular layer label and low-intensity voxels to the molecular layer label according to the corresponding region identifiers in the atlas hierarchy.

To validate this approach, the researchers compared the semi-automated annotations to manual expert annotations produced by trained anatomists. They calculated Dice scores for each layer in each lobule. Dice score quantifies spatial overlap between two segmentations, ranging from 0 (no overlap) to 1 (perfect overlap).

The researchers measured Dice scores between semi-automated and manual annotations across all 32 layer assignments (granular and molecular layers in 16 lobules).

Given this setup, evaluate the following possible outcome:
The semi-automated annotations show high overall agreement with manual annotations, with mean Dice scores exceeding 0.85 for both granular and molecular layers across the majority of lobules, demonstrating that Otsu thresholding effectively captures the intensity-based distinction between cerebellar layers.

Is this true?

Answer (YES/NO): YES